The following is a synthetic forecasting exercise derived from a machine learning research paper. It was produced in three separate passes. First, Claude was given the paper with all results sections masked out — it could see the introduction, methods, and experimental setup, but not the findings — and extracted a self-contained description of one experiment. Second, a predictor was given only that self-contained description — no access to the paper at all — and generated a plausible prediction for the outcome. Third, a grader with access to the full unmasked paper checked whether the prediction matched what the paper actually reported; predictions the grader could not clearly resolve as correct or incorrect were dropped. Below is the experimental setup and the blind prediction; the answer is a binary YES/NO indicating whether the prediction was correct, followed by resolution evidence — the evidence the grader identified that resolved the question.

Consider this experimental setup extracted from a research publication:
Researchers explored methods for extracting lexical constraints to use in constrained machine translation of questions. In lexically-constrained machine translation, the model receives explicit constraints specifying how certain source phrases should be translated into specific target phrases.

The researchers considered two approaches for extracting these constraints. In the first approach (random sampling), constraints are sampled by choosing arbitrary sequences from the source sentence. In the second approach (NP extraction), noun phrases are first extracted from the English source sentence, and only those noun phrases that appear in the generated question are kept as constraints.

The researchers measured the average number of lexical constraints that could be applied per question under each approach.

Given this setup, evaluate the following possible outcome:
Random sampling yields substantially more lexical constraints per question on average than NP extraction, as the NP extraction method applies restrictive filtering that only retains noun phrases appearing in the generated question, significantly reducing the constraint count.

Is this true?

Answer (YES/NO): NO